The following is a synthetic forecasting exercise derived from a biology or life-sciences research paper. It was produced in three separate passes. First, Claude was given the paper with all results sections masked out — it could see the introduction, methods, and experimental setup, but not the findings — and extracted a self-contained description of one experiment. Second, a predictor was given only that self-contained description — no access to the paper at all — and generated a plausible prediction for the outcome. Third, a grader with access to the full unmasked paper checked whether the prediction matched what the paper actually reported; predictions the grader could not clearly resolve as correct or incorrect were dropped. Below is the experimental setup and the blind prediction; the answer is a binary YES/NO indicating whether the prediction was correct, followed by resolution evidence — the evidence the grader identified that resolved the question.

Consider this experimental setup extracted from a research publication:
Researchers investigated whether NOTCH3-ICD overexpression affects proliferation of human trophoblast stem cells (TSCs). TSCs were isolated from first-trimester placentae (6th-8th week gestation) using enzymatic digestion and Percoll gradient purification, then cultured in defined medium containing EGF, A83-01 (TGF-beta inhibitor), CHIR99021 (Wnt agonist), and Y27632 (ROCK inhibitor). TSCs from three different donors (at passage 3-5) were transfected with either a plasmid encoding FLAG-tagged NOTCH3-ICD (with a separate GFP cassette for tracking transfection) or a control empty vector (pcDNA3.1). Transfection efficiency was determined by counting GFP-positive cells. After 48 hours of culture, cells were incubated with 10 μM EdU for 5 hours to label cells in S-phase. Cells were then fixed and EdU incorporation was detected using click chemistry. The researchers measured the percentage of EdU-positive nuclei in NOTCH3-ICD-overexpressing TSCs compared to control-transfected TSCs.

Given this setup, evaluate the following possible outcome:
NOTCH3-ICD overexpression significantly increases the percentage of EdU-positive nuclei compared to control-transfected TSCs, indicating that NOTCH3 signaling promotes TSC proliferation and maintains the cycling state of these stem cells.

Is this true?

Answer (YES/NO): YES